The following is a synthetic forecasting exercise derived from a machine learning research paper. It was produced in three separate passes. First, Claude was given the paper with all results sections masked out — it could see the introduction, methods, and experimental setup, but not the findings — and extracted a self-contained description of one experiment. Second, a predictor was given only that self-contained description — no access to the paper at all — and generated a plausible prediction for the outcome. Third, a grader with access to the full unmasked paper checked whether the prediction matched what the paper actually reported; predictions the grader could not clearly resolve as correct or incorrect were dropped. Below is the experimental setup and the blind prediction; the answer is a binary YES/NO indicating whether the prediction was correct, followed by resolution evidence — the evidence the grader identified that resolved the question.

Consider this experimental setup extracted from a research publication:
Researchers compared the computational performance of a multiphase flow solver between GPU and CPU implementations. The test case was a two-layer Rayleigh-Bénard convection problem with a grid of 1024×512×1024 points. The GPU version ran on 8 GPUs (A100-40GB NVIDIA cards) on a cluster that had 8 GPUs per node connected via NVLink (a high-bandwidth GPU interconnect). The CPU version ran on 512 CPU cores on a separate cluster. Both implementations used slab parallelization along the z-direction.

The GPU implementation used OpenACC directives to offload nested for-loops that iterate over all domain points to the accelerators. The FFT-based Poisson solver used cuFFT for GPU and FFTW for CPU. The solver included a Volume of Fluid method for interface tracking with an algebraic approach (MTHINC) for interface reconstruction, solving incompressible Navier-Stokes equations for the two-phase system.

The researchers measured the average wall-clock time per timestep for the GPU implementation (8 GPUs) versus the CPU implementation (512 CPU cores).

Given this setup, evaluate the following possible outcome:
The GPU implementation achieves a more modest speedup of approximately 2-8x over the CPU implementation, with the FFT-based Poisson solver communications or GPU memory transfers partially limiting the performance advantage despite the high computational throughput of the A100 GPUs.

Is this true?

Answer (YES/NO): YES